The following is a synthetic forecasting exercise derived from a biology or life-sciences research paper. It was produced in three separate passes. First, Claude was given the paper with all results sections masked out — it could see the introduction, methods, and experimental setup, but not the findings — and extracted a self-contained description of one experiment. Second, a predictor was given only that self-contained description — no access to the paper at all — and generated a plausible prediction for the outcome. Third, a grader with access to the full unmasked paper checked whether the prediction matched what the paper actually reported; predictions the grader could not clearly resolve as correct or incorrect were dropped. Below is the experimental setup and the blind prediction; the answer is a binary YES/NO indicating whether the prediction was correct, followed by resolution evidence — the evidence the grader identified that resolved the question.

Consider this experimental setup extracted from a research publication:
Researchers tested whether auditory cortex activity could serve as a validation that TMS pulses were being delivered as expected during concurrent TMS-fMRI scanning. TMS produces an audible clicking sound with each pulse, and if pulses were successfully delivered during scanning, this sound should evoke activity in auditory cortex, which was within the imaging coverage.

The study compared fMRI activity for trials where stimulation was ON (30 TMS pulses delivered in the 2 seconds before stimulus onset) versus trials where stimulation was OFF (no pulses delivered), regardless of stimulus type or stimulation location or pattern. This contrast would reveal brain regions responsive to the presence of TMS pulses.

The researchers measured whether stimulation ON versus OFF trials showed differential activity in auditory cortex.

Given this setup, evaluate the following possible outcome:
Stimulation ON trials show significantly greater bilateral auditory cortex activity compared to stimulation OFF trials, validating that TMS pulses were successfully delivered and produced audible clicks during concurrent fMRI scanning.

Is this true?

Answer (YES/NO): YES